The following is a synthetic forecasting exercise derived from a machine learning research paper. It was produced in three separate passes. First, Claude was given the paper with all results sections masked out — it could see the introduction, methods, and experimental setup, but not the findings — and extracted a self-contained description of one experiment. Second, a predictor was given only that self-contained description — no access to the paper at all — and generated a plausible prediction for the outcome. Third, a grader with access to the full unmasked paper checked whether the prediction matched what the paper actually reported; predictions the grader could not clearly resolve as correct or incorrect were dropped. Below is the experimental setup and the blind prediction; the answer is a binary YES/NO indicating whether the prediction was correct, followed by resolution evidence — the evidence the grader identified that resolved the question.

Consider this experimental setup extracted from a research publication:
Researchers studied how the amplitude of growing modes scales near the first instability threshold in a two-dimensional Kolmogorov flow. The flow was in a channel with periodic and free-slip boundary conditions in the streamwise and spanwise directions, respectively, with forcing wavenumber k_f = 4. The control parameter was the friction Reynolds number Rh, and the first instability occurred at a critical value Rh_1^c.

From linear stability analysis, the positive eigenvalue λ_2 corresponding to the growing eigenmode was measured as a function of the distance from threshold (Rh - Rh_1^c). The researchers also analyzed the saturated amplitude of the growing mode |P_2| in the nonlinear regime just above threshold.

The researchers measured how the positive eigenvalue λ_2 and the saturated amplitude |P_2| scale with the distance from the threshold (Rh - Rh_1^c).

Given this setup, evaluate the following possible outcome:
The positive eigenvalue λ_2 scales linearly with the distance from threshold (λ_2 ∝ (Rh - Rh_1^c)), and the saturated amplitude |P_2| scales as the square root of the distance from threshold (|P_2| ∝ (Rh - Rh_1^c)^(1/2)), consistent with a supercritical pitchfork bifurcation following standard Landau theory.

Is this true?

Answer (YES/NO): NO